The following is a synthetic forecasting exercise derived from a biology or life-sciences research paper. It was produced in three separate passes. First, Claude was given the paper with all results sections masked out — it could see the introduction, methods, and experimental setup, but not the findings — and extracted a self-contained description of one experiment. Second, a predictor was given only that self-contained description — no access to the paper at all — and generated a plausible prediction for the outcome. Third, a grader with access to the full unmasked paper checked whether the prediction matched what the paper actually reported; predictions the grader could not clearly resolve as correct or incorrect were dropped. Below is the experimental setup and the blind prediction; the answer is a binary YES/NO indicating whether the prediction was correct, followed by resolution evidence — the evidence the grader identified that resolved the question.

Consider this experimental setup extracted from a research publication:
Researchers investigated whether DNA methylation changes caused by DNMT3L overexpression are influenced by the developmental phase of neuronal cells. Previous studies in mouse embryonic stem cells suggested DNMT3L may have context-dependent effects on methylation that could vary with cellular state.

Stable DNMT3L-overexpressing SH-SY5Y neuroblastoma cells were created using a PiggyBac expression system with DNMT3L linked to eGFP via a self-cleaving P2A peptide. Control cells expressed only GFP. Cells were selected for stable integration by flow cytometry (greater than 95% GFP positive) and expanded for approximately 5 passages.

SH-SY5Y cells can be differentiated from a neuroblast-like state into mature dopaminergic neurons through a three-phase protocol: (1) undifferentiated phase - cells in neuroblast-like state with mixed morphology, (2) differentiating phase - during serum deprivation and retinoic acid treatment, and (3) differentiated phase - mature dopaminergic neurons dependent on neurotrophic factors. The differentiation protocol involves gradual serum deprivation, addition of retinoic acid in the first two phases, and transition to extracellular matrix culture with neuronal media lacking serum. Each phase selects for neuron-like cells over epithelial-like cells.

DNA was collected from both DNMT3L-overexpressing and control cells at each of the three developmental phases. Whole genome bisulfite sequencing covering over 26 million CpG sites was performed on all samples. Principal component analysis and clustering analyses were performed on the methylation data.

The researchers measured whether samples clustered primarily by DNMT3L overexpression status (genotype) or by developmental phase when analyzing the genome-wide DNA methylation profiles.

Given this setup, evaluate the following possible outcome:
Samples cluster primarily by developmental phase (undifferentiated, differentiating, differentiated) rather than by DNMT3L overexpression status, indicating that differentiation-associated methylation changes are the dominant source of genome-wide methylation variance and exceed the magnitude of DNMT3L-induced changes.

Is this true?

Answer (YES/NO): YES